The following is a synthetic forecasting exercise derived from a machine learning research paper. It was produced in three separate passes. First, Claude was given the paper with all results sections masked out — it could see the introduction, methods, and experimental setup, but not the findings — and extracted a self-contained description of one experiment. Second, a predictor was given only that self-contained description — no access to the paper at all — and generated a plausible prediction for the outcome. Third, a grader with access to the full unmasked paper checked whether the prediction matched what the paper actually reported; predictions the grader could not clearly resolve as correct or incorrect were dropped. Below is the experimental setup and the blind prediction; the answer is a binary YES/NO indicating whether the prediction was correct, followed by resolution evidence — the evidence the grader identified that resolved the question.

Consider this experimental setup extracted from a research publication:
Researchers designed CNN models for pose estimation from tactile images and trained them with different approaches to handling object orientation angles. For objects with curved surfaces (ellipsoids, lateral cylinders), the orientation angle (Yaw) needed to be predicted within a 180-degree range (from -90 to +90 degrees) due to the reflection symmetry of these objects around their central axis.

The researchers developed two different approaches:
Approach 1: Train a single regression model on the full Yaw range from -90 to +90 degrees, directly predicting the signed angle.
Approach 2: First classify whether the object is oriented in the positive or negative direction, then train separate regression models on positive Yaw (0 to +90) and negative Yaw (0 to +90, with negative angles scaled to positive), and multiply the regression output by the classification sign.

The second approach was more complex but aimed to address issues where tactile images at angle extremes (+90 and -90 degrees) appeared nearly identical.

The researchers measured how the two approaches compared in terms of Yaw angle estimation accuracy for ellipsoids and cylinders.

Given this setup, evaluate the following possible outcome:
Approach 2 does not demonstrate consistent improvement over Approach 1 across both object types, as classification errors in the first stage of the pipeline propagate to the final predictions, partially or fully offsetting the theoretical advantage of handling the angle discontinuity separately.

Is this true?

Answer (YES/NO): NO